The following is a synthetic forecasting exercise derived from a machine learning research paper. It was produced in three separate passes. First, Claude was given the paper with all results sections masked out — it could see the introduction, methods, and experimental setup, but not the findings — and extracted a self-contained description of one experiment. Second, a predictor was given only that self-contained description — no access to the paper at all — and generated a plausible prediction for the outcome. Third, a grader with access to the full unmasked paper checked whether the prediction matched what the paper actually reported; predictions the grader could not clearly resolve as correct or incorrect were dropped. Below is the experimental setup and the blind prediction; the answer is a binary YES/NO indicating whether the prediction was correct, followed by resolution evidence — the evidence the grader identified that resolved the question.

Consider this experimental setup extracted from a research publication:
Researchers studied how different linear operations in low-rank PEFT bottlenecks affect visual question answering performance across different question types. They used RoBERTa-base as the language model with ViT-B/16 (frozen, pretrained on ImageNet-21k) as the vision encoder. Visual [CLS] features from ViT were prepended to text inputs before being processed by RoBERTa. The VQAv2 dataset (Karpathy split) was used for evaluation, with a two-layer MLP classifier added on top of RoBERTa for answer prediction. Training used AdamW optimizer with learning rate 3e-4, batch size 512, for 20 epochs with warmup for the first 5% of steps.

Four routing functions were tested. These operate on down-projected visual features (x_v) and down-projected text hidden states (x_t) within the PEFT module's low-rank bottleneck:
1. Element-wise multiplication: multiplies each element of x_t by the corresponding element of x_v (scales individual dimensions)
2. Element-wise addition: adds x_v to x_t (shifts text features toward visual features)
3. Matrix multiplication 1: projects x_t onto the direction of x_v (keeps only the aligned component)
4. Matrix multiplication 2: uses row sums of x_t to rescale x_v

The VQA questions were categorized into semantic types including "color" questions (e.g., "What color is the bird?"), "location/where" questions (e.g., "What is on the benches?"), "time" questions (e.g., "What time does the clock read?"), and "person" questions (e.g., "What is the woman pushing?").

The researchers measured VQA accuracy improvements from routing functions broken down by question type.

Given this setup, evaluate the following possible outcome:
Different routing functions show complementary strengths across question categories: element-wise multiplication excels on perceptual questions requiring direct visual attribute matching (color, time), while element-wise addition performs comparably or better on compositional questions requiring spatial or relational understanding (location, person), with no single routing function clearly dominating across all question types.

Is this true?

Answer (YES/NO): NO